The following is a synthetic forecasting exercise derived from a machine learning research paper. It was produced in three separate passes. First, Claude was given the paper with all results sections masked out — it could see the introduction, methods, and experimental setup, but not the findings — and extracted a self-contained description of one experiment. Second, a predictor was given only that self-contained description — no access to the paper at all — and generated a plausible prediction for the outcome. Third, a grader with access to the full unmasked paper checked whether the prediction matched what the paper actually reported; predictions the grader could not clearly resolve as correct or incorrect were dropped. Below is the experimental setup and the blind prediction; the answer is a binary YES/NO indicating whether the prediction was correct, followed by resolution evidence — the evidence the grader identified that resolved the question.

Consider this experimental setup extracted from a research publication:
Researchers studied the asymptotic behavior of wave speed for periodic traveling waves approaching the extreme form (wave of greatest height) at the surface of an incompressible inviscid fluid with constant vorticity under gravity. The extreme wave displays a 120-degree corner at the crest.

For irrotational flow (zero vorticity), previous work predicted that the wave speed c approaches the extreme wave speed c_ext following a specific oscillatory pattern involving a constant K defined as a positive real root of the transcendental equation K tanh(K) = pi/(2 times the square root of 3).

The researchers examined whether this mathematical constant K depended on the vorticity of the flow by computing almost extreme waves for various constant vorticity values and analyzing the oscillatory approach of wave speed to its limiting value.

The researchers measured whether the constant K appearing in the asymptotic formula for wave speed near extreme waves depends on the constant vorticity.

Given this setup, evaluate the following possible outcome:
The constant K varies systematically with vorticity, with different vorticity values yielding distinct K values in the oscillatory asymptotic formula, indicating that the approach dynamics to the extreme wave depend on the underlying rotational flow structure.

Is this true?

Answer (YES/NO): NO